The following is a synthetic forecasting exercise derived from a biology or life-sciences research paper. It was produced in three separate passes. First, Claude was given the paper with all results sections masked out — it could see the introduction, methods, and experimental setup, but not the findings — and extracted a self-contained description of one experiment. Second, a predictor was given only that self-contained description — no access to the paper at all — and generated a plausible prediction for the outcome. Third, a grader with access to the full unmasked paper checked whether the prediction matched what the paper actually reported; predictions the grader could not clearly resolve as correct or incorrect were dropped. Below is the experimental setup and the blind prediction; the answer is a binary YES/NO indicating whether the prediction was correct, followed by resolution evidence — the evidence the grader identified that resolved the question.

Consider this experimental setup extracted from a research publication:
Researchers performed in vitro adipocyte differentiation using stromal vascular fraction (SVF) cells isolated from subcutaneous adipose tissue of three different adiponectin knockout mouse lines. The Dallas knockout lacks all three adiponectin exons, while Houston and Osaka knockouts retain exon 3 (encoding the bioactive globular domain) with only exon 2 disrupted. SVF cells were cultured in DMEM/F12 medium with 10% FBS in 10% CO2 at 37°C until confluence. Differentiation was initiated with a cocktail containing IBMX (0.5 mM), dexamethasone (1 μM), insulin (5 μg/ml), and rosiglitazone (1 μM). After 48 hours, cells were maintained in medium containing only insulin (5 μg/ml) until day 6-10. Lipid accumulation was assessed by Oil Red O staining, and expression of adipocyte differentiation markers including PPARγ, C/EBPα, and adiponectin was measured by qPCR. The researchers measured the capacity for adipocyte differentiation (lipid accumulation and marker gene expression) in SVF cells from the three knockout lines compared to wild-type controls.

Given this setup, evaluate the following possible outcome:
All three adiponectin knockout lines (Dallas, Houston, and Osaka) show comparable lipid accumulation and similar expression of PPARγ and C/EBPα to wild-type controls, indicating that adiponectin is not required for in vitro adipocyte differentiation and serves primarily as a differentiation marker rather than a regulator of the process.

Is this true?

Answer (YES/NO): NO